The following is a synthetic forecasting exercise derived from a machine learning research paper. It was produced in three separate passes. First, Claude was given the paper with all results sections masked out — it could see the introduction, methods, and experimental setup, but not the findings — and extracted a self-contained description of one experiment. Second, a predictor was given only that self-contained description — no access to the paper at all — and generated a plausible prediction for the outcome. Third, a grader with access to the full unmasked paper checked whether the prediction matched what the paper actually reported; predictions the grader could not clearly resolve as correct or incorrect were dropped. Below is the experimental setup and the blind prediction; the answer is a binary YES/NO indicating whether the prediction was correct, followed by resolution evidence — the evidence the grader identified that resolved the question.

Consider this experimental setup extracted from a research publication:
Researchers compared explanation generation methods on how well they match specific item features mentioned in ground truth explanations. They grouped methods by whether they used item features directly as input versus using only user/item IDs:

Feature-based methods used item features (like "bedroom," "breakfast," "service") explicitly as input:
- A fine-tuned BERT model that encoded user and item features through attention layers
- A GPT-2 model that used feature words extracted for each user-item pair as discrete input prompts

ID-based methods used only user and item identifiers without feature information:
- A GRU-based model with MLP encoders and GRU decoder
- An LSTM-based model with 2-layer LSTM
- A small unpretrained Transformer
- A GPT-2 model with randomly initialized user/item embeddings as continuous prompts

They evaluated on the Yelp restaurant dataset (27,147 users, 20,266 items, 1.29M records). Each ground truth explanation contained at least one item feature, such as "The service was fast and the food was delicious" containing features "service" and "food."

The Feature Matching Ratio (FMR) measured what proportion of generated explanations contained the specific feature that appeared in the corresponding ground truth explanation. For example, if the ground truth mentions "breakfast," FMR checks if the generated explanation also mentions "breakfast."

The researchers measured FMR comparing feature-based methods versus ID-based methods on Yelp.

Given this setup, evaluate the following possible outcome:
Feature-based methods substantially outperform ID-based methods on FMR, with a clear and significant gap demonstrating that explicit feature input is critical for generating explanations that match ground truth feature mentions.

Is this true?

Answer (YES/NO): NO